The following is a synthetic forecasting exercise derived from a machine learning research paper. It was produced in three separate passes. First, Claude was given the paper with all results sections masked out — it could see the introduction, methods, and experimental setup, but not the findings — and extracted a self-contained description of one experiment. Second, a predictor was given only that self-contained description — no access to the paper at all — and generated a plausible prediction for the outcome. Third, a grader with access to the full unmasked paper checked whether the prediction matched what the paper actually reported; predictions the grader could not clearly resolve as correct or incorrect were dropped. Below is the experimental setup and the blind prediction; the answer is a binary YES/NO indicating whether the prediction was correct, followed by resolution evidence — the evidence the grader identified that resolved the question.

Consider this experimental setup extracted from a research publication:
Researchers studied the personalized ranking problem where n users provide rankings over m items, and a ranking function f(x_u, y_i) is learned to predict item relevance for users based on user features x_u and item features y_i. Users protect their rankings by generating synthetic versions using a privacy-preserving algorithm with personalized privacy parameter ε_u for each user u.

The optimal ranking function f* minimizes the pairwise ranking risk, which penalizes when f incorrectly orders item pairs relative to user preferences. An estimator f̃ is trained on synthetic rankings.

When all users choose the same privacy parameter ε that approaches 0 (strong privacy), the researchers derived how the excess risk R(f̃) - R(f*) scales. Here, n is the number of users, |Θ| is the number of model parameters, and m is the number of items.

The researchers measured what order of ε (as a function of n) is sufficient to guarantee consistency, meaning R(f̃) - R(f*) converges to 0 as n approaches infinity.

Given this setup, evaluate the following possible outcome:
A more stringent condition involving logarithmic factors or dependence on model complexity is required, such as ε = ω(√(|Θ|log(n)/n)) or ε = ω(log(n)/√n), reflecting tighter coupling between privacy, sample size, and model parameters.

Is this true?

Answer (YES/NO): NO